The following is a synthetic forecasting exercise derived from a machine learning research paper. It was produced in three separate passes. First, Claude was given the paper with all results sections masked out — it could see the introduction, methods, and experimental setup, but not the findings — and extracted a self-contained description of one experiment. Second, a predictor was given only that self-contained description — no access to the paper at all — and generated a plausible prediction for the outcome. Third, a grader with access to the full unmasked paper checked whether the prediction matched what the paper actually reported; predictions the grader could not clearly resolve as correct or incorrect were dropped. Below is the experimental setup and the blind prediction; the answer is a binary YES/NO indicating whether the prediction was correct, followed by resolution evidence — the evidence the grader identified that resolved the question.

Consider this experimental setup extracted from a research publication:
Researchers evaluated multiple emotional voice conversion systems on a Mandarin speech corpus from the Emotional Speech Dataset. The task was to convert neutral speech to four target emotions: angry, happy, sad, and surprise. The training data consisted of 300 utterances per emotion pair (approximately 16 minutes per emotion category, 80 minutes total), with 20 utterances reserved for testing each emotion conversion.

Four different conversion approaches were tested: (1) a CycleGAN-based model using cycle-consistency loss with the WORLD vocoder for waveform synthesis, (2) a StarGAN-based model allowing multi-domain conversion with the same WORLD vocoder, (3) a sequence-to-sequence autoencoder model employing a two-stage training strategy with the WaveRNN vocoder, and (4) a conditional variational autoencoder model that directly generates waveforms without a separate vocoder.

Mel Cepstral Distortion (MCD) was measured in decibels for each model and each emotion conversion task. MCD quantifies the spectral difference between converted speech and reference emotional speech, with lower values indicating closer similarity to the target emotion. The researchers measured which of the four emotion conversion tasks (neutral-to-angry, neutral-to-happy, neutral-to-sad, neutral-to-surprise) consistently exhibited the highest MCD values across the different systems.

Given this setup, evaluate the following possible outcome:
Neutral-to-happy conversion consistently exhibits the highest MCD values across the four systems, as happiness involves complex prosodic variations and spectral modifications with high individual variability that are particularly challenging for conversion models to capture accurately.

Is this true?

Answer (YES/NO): NO